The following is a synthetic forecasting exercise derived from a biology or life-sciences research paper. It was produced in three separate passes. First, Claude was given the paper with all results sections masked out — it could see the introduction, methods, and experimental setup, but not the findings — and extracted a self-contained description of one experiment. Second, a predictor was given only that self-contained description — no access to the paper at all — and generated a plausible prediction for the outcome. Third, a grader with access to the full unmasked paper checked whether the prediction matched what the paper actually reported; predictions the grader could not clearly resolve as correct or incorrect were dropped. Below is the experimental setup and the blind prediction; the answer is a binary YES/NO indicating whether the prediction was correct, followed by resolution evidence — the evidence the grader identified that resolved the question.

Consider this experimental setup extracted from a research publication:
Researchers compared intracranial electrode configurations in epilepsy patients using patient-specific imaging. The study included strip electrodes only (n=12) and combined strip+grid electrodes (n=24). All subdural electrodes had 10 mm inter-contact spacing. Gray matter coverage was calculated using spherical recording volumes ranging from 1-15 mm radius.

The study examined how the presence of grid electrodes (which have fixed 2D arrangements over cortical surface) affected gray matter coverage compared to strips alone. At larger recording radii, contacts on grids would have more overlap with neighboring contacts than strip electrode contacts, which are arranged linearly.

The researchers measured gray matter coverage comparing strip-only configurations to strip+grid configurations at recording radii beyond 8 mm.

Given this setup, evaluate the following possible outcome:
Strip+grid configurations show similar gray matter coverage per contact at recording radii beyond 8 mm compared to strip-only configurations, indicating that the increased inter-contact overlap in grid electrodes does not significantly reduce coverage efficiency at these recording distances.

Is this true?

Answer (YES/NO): NO